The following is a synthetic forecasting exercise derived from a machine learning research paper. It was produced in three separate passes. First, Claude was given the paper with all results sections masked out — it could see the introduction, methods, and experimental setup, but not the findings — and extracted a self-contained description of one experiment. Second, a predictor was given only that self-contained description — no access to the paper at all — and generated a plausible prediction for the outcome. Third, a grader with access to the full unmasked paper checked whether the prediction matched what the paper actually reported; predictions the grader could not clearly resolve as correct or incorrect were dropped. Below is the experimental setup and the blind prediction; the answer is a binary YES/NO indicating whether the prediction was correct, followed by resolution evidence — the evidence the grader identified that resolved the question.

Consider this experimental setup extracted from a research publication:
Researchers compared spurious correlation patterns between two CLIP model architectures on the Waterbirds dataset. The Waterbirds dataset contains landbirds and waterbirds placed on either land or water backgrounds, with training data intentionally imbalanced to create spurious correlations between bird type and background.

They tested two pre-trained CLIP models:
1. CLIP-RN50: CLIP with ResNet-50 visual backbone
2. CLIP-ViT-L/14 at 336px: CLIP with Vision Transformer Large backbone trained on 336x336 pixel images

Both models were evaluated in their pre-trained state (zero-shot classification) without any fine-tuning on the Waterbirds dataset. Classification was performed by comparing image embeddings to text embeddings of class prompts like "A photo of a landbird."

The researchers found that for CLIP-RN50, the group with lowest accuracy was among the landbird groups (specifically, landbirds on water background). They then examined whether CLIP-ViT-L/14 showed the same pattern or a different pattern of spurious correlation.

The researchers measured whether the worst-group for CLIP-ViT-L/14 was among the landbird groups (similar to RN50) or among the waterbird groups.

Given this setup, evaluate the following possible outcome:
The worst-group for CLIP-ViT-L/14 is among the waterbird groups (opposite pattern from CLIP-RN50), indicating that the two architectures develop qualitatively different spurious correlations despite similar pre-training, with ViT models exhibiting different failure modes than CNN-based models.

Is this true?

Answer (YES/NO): YES